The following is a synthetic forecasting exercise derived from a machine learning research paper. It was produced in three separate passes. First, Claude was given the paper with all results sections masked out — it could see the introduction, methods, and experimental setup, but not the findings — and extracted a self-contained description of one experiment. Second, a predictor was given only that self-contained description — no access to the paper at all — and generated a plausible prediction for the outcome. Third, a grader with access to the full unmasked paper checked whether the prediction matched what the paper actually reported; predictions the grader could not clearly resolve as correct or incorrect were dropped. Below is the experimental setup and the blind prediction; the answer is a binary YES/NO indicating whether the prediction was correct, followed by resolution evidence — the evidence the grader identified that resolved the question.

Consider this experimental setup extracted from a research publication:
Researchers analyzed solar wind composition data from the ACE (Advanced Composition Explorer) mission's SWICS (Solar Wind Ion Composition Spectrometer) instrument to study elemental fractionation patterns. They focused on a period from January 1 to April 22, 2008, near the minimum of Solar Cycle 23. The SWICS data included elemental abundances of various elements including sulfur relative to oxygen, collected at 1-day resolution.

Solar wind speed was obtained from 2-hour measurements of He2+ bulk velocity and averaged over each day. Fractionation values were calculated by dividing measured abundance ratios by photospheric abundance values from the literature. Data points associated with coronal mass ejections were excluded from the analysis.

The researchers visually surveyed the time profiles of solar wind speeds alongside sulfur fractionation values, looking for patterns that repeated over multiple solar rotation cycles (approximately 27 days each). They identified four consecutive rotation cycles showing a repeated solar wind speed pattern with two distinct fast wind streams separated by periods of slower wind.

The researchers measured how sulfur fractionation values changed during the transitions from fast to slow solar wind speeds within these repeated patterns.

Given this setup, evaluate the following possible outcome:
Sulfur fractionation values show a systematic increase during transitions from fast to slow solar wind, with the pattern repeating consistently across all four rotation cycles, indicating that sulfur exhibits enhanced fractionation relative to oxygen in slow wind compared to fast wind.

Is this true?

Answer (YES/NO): YES